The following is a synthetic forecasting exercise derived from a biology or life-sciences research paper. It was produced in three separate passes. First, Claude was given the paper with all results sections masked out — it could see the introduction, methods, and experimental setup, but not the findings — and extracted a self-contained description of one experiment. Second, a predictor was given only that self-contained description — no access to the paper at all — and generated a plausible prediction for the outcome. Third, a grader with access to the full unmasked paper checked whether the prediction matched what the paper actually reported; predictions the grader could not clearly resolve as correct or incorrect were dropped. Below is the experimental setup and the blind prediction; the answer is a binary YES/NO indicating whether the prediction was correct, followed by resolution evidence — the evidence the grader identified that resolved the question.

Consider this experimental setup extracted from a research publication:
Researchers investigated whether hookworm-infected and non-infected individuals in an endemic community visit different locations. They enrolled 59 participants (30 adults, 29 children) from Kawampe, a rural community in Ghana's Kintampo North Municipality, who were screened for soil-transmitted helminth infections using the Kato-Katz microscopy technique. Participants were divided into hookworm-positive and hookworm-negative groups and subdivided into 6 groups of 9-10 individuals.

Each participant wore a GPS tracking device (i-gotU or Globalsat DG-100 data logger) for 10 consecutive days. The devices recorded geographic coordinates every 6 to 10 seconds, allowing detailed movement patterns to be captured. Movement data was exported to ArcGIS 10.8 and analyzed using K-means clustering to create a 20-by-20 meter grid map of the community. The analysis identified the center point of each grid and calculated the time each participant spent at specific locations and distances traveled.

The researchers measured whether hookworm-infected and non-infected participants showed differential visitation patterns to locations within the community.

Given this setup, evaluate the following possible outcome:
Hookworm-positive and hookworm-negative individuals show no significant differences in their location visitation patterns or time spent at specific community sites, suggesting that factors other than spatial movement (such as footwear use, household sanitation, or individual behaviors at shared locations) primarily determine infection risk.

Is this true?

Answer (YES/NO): YES